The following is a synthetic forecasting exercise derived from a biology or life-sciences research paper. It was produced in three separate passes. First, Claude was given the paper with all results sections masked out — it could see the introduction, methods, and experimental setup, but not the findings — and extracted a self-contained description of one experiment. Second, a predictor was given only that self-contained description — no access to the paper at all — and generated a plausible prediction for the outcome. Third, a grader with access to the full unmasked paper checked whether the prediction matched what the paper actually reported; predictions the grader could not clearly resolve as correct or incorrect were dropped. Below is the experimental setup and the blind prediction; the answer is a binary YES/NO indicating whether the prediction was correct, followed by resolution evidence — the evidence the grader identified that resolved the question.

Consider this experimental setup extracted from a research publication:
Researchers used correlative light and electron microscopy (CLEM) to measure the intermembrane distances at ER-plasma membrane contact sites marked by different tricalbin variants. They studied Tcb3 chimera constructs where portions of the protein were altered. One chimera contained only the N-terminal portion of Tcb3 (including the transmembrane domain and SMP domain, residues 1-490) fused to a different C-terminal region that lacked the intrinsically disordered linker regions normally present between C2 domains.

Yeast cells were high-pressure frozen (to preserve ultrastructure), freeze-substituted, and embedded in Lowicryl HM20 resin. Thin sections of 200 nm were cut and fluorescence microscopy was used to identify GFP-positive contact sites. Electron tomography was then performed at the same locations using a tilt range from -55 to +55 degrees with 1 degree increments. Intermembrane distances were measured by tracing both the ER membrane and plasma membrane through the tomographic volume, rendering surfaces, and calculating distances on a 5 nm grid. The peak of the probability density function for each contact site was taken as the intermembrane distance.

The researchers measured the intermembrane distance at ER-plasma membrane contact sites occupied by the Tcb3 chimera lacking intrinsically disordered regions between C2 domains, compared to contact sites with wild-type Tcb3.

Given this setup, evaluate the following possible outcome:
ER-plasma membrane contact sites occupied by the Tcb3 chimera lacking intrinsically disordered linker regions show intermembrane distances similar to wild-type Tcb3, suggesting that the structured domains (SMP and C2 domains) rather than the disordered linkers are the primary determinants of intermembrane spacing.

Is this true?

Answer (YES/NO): NO